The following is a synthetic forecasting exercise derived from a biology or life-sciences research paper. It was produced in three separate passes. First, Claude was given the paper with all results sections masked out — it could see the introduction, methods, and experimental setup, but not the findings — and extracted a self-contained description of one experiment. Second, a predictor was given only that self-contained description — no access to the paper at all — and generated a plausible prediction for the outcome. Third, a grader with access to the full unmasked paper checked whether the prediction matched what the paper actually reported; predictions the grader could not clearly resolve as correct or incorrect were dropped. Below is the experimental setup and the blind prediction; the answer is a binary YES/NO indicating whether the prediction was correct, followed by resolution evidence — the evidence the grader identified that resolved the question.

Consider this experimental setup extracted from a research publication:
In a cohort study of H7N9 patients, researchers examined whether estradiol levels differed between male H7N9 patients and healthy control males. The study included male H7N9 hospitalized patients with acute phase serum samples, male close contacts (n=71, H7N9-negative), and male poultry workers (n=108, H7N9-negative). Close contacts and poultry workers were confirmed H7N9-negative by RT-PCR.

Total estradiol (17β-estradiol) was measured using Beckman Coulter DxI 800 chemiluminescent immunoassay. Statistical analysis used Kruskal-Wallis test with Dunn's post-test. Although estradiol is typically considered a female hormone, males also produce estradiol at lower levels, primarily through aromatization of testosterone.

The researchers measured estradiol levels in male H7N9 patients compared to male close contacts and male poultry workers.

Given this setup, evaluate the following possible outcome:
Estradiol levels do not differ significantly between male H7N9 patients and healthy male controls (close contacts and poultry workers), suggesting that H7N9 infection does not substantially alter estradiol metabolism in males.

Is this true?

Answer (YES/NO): YES